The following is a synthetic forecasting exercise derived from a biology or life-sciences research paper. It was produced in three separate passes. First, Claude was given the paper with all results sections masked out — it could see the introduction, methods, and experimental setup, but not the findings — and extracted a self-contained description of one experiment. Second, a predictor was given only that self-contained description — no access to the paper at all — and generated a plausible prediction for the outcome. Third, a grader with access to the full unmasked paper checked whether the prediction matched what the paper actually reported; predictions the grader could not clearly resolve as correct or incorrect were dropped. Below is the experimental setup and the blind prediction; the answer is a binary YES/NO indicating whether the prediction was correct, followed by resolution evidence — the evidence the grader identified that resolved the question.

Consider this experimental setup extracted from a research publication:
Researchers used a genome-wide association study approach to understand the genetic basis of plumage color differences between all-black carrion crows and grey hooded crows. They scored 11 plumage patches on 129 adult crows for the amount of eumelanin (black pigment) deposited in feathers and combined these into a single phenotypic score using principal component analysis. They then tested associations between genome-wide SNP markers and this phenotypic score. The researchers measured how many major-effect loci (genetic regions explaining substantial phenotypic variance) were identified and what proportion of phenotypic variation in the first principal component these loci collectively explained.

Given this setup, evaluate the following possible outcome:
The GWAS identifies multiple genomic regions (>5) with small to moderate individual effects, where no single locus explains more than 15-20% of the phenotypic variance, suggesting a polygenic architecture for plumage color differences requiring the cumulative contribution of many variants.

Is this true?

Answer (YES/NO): NO